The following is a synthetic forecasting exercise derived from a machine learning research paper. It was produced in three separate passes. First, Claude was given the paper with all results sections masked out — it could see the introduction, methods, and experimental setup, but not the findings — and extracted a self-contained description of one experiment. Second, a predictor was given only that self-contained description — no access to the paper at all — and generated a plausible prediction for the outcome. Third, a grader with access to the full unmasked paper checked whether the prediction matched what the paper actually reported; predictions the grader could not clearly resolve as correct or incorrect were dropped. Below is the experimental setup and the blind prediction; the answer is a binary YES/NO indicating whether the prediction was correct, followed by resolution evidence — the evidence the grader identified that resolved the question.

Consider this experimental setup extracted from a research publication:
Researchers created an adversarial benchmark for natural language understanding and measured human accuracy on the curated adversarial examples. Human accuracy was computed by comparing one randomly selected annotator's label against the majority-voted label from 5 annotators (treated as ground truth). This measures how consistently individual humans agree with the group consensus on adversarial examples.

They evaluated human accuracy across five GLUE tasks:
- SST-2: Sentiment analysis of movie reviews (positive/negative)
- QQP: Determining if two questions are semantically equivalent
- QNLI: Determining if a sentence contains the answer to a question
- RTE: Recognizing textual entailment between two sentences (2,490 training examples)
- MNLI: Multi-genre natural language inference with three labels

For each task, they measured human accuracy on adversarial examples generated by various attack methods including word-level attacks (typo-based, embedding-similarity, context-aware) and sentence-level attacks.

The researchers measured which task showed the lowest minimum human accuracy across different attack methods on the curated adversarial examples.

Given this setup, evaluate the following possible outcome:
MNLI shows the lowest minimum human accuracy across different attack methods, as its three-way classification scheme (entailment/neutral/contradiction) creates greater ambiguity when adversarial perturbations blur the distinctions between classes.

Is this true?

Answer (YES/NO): NO